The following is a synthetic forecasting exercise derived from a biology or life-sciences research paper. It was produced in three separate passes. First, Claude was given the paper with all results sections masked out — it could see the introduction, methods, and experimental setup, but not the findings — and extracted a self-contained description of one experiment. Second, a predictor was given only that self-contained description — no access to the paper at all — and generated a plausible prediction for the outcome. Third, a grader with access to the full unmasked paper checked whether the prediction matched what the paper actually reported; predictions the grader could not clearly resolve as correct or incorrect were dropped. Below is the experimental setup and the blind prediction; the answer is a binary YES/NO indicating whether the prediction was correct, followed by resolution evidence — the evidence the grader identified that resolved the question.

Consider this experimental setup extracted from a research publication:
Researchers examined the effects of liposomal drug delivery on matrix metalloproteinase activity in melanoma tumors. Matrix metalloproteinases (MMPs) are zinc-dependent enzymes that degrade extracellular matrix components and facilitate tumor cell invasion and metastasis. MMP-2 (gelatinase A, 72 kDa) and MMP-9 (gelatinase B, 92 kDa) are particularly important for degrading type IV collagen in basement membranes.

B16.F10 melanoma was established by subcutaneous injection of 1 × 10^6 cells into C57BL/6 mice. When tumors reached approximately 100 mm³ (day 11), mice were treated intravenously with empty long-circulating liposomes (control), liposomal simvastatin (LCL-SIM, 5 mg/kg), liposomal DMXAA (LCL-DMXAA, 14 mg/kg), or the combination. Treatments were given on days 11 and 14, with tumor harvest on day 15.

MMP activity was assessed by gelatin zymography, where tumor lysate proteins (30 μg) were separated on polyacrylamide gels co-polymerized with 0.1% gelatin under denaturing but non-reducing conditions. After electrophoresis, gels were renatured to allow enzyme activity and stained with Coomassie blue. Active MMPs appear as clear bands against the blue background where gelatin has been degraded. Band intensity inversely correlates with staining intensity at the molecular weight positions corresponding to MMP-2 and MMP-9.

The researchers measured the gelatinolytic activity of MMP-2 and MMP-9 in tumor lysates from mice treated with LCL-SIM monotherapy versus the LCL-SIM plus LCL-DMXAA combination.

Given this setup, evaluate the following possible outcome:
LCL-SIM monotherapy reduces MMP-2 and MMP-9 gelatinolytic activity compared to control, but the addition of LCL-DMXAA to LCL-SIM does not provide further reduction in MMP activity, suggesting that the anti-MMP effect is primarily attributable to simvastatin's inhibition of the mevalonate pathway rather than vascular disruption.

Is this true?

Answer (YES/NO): NO